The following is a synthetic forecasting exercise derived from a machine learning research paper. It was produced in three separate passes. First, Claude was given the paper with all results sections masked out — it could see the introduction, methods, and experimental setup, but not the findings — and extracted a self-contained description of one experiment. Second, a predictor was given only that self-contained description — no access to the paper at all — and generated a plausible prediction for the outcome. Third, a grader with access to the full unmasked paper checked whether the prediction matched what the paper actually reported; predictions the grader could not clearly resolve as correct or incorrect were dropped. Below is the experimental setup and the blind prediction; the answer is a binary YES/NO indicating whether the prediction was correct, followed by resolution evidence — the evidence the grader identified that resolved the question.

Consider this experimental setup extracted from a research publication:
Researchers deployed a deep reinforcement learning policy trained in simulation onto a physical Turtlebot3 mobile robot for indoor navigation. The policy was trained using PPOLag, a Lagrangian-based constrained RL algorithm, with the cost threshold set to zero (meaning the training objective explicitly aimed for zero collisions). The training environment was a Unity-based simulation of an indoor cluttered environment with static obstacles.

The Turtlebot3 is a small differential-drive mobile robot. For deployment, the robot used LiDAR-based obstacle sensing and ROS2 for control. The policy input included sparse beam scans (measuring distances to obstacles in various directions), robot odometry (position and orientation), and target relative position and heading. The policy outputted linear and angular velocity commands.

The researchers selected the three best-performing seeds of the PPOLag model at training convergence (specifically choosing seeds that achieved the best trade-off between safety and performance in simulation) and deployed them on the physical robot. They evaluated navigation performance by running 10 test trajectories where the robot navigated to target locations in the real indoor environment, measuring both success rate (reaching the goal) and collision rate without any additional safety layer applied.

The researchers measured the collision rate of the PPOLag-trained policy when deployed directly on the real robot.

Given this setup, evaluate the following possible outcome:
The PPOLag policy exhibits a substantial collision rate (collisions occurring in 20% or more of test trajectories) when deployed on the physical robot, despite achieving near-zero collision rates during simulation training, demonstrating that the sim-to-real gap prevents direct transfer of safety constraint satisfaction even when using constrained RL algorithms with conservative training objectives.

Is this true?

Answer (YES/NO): YES